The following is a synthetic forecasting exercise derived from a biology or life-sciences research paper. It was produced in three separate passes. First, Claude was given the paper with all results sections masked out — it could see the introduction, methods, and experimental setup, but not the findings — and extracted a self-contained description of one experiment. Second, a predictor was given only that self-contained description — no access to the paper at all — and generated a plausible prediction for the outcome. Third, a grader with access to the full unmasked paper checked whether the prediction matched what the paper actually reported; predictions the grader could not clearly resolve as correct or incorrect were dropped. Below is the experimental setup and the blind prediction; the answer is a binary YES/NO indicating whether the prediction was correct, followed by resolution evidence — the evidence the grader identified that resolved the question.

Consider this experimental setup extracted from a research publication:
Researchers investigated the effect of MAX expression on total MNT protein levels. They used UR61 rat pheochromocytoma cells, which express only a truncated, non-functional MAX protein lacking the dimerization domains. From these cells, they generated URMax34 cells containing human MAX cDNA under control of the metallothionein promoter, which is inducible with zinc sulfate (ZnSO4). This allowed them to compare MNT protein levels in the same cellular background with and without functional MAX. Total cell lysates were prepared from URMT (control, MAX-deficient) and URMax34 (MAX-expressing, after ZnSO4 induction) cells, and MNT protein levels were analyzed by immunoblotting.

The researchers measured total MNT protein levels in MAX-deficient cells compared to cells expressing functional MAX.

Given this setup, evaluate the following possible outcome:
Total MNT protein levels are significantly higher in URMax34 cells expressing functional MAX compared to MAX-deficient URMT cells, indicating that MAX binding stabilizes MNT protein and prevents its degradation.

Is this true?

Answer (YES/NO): NO